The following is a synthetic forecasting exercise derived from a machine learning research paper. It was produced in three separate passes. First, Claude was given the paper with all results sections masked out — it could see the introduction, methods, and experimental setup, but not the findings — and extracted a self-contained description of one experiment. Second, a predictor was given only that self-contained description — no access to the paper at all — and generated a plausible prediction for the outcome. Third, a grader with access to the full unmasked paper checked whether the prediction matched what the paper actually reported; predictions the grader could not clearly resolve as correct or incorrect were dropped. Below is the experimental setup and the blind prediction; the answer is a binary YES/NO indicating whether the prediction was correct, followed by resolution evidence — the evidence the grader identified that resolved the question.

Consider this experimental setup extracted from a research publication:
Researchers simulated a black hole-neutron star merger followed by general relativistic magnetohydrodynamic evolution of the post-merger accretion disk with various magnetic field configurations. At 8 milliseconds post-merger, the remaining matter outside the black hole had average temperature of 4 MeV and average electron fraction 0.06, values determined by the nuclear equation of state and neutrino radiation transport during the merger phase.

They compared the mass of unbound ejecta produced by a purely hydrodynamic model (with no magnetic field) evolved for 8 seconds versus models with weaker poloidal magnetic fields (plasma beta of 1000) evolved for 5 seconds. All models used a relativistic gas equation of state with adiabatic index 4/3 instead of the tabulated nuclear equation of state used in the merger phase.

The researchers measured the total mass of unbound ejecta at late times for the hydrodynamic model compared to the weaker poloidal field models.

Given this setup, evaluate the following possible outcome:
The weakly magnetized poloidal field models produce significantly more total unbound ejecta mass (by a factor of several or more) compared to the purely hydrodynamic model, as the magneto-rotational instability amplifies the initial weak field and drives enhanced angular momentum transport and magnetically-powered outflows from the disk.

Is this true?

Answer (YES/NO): NO